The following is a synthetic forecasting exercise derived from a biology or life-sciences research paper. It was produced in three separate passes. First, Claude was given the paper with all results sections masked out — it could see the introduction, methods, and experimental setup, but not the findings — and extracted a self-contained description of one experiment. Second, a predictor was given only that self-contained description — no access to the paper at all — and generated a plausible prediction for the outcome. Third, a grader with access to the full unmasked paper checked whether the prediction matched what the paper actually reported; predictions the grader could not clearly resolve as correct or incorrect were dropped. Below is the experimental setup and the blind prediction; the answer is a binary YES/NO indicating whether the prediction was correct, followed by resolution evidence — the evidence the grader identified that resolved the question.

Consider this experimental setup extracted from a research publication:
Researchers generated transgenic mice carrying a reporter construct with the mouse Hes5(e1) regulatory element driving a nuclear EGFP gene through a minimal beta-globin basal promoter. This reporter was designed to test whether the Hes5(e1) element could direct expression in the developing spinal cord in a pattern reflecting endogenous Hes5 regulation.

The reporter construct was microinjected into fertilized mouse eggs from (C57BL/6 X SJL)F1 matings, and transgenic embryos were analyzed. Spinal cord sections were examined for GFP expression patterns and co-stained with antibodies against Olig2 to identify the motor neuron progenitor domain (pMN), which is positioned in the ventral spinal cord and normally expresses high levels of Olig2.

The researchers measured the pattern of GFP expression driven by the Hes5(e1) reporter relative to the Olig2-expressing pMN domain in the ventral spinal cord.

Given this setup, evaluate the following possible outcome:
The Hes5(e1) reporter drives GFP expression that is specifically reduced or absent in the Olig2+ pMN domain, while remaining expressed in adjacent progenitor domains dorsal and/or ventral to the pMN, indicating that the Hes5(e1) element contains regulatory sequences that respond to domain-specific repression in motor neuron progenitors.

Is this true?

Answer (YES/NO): YES